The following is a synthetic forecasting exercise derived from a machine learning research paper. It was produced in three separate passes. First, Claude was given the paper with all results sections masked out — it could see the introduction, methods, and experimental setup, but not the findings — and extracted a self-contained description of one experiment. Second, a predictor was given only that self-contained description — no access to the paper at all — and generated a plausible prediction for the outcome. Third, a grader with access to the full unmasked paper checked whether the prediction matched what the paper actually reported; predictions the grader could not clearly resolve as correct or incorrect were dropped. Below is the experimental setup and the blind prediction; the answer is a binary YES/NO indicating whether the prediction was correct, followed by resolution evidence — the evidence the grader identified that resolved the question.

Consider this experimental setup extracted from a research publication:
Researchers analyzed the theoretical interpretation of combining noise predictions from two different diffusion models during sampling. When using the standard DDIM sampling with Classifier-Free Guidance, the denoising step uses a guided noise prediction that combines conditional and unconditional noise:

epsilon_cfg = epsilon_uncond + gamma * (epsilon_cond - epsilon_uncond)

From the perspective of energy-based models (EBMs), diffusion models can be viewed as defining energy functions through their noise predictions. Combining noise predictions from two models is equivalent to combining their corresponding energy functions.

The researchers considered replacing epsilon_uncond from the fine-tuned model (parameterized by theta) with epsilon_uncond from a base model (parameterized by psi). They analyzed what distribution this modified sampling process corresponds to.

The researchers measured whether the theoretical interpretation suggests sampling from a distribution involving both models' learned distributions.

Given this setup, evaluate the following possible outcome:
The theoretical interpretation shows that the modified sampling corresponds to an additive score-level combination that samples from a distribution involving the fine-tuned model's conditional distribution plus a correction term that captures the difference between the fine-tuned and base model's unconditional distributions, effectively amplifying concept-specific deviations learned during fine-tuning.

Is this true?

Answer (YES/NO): NO